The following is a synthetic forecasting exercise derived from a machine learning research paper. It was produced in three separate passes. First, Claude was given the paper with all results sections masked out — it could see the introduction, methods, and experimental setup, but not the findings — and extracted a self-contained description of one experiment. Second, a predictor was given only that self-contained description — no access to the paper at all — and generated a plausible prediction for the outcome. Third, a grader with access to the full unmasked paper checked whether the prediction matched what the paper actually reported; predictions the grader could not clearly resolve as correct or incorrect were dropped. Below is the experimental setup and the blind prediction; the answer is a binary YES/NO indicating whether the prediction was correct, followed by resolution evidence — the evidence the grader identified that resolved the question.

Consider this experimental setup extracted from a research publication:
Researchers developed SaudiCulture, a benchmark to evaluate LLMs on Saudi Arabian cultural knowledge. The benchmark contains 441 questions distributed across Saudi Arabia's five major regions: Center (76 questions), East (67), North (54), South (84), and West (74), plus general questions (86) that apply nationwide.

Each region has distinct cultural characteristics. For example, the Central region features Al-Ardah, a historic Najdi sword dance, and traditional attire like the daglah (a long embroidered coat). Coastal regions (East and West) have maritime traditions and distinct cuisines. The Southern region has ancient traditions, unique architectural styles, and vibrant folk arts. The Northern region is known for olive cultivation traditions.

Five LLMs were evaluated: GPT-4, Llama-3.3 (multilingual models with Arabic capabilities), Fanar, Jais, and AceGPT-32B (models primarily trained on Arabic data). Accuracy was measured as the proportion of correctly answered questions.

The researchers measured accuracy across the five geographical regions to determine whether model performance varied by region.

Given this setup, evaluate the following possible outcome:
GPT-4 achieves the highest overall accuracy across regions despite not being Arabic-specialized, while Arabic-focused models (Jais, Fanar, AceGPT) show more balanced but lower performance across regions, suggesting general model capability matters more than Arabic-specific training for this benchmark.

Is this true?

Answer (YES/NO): YES